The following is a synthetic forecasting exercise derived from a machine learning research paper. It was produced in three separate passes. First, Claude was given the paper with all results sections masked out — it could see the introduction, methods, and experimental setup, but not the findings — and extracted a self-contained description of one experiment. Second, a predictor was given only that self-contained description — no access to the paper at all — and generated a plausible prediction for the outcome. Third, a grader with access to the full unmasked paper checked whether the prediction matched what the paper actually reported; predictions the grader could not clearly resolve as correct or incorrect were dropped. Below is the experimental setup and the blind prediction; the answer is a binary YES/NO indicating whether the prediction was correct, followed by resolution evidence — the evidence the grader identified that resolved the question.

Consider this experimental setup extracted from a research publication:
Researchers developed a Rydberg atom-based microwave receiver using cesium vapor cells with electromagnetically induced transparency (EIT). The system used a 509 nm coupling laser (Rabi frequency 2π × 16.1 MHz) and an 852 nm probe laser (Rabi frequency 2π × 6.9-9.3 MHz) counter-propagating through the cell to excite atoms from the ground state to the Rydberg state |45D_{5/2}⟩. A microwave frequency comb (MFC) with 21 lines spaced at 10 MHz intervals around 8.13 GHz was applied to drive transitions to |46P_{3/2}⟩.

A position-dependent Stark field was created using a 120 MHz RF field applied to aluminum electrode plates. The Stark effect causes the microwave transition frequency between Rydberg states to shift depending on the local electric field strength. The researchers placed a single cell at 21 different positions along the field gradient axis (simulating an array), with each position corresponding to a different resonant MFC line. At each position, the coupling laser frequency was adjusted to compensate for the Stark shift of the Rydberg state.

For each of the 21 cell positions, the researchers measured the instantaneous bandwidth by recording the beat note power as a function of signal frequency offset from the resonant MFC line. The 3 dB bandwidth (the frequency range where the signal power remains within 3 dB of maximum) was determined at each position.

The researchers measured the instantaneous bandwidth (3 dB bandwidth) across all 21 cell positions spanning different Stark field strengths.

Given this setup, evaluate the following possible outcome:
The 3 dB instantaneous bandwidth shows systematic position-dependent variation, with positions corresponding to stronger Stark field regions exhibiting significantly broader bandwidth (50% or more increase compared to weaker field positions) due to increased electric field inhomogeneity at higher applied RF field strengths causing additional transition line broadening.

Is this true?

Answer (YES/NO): NO